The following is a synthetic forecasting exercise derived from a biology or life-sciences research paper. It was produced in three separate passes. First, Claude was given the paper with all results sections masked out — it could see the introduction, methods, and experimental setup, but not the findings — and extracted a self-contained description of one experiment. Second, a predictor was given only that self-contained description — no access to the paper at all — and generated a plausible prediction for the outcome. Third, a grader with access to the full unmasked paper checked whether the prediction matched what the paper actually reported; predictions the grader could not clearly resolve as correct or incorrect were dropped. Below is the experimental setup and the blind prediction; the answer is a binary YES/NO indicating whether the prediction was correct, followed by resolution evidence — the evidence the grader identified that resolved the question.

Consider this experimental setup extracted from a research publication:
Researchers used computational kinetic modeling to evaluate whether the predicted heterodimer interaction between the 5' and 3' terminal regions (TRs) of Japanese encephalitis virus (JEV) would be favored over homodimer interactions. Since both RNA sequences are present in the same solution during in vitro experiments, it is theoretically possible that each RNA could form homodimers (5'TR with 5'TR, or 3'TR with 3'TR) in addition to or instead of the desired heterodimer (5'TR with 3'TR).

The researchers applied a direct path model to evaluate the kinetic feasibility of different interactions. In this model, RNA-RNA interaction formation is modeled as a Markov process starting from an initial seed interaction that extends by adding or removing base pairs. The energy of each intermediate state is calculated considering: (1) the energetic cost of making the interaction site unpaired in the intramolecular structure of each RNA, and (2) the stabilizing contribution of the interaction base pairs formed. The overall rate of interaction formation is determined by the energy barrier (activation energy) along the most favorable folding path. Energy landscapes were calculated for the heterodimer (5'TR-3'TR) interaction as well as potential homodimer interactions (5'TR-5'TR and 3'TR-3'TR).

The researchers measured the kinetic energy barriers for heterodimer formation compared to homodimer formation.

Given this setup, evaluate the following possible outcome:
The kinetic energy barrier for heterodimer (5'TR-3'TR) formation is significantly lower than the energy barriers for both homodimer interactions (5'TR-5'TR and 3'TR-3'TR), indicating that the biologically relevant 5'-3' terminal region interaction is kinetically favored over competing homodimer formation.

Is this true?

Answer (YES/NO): YES